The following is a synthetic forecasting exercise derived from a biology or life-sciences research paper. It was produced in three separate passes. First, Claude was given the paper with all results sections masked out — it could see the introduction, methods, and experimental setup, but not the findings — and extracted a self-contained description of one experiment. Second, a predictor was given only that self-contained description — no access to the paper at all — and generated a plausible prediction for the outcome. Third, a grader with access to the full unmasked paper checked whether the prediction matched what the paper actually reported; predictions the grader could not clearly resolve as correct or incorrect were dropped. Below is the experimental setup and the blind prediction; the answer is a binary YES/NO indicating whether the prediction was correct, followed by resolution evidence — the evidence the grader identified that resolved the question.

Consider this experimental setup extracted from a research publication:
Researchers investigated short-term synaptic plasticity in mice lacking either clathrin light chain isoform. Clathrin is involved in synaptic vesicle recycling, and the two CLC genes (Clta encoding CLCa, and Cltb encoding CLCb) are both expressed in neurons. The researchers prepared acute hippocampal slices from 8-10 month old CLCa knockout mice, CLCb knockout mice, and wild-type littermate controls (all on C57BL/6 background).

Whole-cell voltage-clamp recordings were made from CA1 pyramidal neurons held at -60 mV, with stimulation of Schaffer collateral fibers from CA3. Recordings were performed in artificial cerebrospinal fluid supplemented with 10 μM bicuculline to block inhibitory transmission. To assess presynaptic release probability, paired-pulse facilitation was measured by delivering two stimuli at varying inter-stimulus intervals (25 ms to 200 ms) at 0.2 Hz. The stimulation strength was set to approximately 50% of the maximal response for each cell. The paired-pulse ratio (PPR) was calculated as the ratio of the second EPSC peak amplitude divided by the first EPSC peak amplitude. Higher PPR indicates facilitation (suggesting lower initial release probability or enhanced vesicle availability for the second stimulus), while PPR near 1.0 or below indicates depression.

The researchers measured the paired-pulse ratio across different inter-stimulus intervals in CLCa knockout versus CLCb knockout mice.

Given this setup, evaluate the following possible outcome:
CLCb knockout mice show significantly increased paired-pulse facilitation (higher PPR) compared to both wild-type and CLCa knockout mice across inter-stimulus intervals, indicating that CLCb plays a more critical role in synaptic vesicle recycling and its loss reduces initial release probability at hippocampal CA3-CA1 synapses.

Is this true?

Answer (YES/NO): NO